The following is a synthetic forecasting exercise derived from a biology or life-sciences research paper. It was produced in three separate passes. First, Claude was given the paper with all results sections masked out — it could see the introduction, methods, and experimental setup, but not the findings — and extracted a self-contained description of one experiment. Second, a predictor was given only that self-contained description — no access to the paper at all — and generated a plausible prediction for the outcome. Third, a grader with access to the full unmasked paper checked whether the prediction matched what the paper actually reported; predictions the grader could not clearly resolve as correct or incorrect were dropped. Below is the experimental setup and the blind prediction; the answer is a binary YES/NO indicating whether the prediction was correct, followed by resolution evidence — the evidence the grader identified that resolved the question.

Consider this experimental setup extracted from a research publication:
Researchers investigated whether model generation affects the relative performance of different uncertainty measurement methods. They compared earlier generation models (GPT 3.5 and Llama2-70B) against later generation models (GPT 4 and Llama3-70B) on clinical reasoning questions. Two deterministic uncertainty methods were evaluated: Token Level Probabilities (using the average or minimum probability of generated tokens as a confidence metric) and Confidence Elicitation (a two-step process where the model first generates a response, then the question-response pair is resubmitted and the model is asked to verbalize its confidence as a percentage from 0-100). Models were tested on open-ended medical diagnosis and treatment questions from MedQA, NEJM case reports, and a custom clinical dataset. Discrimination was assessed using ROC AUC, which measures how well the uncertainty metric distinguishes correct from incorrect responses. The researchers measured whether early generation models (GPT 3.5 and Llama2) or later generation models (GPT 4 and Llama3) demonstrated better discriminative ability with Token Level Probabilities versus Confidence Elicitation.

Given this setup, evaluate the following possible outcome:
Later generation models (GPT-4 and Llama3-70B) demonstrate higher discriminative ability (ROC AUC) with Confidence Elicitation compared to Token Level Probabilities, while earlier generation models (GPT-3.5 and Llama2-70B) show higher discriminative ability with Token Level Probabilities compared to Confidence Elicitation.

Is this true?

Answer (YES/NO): YES